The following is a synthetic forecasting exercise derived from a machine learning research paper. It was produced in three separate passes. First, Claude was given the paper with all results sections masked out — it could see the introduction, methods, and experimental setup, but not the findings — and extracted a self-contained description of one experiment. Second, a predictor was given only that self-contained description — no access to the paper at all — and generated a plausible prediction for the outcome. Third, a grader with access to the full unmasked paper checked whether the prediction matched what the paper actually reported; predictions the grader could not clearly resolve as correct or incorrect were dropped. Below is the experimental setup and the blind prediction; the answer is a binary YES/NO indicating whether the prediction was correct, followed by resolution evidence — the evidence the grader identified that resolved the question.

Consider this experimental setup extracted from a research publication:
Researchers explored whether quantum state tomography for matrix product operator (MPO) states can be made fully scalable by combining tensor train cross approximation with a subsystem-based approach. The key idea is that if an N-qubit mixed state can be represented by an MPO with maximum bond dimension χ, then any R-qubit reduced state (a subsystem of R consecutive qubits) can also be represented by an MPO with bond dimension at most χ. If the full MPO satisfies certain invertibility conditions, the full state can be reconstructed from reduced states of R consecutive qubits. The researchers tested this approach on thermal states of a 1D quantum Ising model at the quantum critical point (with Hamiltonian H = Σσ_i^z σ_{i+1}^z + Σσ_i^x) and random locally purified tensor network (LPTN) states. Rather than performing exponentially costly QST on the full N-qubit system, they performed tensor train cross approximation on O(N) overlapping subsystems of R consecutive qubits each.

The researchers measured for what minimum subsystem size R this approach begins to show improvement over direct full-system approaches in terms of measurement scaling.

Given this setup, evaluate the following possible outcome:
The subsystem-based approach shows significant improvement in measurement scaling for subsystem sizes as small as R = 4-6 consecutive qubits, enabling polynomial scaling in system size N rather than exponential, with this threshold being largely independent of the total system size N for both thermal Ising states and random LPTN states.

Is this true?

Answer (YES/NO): NO